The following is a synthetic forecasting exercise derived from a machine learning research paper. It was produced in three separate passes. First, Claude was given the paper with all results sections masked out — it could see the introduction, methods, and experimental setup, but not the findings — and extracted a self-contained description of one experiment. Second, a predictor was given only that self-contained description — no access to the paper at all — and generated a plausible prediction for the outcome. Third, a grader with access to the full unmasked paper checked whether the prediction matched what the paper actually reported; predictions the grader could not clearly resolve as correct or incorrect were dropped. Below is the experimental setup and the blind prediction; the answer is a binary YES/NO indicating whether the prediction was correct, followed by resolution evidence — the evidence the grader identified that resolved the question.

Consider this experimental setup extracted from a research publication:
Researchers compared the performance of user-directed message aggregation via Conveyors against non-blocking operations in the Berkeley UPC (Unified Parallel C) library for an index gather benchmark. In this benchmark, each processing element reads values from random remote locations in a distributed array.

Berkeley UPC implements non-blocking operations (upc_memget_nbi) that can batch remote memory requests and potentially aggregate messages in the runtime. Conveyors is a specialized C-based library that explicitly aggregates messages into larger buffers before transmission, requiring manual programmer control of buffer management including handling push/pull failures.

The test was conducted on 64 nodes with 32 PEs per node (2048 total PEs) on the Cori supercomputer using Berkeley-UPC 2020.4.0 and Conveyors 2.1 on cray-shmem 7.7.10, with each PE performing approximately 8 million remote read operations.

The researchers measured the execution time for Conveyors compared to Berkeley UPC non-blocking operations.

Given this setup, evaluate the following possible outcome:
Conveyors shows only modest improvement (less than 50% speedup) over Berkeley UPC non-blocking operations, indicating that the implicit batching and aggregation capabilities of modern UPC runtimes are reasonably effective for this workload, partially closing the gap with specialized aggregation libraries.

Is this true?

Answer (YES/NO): NO